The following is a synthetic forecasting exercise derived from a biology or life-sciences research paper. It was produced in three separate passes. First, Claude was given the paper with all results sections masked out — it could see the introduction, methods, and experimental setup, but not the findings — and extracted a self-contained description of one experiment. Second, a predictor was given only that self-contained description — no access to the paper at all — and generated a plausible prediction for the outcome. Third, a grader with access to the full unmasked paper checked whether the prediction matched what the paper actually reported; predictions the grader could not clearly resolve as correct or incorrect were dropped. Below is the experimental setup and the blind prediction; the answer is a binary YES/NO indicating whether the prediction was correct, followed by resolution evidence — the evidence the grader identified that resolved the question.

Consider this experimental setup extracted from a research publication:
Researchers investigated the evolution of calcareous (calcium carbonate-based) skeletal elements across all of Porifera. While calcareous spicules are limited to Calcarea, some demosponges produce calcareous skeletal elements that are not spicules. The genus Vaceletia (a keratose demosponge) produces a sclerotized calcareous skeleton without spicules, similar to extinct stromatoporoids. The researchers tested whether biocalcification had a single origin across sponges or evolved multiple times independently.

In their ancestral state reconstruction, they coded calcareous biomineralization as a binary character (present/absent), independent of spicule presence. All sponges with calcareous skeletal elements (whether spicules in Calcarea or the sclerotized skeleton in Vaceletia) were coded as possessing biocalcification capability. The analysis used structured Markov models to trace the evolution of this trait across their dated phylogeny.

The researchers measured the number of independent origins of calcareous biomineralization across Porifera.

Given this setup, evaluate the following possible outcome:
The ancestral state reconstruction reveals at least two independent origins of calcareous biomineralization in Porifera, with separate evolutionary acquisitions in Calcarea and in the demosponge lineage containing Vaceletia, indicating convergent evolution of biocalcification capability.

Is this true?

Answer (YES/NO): YES